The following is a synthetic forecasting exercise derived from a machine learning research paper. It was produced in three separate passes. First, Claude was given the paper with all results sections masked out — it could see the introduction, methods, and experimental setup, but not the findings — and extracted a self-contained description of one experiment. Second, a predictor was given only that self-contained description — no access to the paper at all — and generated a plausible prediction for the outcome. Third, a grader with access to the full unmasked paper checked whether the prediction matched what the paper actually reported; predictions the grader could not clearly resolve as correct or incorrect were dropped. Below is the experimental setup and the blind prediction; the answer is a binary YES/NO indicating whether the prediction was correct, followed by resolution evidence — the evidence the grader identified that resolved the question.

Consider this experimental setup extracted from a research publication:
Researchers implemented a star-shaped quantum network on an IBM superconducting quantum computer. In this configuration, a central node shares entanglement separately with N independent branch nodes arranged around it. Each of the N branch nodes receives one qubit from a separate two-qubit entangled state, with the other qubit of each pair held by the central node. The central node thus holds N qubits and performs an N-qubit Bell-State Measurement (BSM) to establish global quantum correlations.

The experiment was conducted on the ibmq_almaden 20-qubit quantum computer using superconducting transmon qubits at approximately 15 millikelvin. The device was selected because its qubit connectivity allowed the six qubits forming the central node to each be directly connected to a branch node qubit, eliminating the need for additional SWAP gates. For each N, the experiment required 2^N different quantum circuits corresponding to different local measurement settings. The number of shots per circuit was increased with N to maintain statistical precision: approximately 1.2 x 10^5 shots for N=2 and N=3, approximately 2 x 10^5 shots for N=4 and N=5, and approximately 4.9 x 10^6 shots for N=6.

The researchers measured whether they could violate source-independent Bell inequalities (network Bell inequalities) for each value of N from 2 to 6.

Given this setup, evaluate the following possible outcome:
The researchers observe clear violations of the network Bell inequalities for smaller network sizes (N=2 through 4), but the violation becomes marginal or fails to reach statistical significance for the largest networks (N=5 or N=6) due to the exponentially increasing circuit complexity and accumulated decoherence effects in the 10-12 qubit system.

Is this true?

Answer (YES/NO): NO